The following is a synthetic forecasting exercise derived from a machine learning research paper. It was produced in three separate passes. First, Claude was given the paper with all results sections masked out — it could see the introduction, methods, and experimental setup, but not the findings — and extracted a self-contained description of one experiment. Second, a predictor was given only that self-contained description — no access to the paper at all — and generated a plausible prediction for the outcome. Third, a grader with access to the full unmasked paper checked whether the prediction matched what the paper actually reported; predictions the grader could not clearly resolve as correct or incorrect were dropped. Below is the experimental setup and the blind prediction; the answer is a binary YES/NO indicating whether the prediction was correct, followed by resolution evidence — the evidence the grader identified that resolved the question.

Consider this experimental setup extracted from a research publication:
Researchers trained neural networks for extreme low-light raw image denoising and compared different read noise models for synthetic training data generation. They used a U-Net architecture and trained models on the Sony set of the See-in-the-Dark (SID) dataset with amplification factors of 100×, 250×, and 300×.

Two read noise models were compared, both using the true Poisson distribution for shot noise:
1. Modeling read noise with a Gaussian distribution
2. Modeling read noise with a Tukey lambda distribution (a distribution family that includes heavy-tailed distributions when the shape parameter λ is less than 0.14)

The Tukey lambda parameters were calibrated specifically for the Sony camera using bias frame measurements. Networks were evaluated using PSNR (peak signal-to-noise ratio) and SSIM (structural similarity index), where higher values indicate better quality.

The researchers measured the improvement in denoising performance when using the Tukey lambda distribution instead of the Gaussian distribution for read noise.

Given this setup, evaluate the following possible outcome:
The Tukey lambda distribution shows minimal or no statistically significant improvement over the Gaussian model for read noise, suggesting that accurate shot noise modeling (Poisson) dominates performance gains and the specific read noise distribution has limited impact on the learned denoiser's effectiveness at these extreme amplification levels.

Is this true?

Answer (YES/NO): NO